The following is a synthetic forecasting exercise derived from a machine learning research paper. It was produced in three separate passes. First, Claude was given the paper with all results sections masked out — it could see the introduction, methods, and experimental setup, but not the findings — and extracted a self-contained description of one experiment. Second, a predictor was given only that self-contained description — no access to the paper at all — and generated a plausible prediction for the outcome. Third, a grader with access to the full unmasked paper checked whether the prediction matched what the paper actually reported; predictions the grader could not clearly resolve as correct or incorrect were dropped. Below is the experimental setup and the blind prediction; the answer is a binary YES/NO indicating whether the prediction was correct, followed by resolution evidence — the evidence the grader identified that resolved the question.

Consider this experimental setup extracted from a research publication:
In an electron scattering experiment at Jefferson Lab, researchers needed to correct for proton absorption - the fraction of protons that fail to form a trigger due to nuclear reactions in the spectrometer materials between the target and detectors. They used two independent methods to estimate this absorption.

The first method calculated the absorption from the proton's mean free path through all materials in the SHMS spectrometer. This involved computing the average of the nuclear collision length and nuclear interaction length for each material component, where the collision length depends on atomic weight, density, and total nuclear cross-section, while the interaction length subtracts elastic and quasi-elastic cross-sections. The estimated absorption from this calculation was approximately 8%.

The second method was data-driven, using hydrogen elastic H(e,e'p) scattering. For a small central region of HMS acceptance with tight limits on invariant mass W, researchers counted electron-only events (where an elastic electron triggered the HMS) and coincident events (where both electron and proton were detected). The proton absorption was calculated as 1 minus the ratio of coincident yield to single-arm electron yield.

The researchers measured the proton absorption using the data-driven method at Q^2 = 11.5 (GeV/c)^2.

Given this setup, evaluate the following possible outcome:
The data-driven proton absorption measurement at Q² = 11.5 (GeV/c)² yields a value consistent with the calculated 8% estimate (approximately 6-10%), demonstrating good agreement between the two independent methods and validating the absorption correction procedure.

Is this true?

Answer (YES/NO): YES